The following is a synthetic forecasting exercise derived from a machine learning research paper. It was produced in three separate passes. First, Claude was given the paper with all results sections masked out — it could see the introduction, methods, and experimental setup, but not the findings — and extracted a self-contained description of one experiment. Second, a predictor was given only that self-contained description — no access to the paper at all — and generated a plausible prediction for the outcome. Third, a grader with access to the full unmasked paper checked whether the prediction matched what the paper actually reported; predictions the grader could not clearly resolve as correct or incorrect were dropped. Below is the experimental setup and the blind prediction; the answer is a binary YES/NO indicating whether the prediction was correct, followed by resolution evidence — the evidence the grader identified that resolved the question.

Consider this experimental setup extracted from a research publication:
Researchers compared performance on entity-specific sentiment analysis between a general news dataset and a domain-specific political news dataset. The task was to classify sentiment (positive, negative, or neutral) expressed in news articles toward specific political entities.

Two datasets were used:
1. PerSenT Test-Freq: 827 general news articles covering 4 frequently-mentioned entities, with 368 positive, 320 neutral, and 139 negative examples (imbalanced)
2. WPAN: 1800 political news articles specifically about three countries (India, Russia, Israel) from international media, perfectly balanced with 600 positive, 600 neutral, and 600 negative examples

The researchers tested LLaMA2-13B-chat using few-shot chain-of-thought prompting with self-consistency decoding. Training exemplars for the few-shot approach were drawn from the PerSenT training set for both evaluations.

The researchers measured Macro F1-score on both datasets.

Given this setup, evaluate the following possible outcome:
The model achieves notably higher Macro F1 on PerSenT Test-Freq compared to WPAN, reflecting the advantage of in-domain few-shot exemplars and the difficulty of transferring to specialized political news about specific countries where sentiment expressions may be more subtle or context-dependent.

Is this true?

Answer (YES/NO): NO